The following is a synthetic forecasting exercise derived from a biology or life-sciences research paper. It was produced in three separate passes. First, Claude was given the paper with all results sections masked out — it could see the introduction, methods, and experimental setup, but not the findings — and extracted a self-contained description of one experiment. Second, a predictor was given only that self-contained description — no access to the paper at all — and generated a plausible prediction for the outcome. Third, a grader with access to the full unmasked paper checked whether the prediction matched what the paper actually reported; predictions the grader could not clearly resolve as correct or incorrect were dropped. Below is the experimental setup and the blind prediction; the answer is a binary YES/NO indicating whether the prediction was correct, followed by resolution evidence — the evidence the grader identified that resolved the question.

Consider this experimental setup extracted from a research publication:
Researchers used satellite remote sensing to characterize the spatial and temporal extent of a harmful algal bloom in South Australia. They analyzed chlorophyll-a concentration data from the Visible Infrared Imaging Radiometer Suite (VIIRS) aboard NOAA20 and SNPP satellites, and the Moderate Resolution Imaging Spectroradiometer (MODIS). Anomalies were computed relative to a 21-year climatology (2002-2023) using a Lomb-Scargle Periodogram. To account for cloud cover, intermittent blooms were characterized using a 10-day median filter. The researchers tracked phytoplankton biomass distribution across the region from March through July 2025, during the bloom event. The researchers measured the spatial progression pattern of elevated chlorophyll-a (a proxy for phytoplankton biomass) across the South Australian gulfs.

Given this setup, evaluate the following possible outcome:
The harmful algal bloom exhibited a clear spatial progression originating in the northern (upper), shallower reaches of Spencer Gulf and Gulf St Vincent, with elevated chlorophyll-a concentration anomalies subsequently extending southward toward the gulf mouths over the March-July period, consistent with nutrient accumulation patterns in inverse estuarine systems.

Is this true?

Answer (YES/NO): NO